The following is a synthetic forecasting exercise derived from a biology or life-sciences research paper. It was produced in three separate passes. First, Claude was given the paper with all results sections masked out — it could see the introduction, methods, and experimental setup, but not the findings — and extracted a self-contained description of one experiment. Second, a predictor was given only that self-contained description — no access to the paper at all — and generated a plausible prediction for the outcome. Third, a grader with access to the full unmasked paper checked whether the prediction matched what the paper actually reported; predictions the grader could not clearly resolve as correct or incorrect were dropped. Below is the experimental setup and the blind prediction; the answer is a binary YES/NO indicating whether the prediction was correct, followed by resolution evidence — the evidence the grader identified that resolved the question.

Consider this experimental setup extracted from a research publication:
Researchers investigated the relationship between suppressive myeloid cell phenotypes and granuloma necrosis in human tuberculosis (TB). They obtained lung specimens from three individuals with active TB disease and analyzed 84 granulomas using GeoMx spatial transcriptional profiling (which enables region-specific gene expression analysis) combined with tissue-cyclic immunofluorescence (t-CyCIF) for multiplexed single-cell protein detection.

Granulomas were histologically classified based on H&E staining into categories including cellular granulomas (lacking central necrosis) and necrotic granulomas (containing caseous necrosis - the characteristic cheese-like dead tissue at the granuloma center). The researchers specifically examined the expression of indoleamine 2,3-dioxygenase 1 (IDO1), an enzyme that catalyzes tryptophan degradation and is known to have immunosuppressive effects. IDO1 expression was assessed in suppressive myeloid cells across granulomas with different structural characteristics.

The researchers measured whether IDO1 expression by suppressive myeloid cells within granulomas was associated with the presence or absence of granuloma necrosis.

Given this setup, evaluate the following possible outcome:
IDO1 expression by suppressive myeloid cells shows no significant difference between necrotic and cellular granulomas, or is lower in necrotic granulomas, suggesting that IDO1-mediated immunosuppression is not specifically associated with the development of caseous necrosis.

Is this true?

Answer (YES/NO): YES